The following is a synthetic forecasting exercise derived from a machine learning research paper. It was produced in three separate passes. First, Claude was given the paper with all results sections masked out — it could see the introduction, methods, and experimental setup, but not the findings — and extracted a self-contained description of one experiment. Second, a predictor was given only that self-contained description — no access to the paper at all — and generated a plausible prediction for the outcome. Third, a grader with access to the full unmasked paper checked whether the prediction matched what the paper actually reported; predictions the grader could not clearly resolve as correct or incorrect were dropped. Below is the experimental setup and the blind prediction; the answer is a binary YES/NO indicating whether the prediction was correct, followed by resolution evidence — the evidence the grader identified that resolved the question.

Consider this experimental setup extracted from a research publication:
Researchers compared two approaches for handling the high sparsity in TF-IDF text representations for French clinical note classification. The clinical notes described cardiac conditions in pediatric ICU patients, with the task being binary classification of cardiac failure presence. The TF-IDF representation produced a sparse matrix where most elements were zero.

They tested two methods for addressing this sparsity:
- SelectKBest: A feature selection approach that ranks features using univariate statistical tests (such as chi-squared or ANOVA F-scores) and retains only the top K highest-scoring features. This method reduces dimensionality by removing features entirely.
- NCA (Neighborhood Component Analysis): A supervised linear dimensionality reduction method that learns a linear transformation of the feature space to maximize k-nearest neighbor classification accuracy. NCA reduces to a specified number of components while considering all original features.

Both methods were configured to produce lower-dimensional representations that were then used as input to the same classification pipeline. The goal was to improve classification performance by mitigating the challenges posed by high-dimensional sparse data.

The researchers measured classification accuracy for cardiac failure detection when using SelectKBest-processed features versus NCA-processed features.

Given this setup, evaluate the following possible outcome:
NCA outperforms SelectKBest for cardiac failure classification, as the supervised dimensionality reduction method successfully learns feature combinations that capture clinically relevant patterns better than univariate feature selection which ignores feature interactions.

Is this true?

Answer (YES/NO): NO